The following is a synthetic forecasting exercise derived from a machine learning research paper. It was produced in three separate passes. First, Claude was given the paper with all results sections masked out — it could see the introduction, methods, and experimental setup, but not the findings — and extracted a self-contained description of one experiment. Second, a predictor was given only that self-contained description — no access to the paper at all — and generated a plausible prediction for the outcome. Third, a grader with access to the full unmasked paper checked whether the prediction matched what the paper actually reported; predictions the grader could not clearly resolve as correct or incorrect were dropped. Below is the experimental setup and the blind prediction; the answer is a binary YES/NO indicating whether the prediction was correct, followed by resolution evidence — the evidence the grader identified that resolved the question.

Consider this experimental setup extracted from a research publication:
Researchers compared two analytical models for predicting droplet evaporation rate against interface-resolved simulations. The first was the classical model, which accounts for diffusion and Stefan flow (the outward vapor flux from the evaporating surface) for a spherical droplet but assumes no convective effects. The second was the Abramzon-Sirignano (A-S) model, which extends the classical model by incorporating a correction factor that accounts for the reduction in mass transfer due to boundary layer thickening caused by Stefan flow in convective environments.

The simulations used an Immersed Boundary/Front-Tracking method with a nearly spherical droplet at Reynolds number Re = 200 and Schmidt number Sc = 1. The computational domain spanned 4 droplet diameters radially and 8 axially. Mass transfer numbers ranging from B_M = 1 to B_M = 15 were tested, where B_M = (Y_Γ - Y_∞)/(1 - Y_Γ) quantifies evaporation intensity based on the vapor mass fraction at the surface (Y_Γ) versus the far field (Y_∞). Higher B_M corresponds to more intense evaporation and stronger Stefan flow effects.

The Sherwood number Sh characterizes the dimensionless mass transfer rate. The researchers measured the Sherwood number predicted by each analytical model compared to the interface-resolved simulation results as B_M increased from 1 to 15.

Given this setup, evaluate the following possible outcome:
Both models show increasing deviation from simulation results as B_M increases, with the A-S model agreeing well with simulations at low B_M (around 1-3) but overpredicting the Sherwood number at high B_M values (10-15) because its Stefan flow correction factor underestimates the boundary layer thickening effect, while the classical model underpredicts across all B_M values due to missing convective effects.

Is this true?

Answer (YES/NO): NO